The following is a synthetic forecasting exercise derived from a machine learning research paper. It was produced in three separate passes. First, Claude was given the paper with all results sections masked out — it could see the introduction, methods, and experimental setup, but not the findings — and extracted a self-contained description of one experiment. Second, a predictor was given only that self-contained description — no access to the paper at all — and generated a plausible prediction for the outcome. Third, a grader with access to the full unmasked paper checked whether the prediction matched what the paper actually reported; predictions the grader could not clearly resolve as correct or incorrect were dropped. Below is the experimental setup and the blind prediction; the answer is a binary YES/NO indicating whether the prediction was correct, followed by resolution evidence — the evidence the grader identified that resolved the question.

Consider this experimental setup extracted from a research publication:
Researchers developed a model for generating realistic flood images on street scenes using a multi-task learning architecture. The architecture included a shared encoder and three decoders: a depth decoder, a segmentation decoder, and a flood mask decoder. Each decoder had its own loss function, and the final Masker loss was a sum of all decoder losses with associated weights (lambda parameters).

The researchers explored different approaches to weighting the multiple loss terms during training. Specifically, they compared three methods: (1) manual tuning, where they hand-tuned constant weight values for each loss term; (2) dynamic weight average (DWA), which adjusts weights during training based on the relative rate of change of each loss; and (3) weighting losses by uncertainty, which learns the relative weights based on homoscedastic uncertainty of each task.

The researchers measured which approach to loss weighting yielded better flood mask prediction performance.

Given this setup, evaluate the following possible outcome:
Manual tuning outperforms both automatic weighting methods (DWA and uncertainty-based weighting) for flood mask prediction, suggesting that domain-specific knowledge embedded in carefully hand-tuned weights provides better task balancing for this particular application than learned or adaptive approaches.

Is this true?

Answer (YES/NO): YES